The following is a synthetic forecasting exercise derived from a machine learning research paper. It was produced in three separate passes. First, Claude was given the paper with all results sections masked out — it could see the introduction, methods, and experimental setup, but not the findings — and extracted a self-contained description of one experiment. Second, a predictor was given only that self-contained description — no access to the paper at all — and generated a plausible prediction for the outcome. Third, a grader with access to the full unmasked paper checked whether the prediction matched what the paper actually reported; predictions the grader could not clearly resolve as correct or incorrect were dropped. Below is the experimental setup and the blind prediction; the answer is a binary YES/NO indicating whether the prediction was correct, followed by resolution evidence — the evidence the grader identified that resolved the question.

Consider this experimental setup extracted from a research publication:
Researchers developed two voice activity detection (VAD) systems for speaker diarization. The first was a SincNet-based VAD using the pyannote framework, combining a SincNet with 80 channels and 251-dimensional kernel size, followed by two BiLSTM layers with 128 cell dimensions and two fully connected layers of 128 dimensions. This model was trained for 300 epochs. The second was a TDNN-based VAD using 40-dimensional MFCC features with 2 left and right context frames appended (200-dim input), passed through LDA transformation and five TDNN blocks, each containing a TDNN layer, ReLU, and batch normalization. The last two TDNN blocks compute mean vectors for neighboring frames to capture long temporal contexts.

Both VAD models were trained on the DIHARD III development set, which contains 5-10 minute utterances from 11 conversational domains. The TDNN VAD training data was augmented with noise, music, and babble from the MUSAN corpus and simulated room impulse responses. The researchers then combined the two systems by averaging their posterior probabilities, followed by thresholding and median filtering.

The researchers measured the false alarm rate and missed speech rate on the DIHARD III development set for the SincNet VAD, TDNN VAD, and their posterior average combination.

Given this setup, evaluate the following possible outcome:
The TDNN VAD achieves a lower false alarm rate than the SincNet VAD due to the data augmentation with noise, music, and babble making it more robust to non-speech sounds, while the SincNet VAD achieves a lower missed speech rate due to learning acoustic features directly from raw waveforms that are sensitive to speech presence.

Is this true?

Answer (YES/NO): NO